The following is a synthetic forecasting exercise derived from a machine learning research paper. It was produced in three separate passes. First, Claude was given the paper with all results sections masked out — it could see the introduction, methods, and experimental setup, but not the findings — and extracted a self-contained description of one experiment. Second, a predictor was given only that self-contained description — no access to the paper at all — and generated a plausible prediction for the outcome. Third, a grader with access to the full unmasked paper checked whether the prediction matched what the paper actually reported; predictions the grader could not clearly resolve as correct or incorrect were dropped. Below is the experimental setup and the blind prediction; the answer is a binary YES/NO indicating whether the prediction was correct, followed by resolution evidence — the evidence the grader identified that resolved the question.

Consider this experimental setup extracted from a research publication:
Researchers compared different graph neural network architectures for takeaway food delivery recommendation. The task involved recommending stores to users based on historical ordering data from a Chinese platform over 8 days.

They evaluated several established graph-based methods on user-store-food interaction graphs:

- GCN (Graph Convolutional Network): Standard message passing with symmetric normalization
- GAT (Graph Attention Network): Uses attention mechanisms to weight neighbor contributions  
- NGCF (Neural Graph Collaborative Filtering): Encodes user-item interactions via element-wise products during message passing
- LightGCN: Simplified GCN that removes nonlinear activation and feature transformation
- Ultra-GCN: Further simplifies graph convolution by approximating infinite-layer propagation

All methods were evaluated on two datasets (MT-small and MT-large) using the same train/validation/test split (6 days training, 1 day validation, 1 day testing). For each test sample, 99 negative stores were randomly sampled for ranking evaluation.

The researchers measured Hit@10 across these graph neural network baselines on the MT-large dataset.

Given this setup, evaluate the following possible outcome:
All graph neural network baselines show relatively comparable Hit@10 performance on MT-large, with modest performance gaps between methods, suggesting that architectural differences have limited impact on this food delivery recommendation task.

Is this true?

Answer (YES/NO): NO